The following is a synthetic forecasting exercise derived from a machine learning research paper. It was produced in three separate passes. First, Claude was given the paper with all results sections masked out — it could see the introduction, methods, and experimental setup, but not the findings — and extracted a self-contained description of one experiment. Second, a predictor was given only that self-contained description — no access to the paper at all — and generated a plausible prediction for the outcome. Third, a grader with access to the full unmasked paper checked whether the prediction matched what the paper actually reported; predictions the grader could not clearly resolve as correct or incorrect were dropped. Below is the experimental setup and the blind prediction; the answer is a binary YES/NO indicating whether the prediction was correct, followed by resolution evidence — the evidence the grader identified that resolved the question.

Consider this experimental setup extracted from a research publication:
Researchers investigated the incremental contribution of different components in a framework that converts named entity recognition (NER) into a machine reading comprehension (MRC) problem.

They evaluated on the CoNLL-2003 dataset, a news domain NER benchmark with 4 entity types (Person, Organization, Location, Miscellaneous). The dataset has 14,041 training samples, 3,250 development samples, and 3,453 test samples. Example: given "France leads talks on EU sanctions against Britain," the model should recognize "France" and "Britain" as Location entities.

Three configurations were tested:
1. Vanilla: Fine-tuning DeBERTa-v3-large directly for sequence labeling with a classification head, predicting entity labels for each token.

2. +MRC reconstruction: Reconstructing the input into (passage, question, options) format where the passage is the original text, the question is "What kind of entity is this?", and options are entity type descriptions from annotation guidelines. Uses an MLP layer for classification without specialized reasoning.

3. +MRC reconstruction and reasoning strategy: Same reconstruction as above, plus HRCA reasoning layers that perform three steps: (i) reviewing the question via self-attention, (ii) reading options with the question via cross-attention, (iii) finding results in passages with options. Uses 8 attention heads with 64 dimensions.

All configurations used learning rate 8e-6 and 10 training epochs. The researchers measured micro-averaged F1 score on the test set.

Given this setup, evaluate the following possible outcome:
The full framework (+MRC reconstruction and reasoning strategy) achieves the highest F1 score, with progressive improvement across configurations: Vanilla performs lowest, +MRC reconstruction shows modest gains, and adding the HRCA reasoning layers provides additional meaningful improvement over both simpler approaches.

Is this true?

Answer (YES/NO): YES